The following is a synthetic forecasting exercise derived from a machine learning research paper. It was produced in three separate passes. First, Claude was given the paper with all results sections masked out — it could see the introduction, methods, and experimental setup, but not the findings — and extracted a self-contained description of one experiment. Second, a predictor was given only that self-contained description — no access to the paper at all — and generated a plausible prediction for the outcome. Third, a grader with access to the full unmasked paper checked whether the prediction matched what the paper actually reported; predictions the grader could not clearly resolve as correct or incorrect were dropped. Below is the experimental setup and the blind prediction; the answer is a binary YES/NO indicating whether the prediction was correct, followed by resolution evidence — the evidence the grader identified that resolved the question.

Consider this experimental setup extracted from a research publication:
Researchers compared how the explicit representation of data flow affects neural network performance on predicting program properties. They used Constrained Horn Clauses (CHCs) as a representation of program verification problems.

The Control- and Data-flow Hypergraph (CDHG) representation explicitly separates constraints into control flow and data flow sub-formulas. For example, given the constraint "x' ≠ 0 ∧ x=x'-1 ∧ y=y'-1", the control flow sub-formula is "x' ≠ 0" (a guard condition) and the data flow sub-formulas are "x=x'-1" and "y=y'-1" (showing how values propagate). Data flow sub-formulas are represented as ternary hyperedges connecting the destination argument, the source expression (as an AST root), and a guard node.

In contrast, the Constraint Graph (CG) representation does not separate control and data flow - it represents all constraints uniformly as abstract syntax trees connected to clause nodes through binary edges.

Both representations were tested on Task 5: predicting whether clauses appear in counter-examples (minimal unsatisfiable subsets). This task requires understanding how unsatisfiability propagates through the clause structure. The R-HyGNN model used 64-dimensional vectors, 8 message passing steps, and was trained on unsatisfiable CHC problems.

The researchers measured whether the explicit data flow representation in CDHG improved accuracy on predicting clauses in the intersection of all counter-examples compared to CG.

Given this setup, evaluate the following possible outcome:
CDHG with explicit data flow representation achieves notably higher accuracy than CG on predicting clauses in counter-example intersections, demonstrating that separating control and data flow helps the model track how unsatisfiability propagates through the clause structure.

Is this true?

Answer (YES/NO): NO